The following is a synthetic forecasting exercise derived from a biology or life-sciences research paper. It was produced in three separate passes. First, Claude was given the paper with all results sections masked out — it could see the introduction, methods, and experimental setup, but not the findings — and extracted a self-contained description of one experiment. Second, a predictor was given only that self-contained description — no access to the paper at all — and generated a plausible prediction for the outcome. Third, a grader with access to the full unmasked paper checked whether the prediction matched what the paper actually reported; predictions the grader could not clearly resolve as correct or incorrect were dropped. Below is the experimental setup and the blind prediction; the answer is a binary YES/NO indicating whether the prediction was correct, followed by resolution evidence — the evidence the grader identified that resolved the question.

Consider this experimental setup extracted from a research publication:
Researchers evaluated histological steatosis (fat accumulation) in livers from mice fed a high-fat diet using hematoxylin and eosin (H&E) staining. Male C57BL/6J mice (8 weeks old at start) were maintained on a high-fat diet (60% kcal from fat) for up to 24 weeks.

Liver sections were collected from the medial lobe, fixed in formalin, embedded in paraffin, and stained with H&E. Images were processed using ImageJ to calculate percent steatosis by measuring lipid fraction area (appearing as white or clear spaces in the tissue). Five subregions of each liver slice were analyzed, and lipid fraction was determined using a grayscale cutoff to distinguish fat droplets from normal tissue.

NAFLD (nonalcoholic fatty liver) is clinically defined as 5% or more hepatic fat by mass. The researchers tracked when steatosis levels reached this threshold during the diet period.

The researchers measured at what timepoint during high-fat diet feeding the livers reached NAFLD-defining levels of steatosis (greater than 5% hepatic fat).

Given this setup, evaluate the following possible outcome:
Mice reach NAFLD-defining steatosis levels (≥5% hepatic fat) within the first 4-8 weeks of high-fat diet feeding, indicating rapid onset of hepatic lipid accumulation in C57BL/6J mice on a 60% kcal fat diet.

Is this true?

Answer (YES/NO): YES